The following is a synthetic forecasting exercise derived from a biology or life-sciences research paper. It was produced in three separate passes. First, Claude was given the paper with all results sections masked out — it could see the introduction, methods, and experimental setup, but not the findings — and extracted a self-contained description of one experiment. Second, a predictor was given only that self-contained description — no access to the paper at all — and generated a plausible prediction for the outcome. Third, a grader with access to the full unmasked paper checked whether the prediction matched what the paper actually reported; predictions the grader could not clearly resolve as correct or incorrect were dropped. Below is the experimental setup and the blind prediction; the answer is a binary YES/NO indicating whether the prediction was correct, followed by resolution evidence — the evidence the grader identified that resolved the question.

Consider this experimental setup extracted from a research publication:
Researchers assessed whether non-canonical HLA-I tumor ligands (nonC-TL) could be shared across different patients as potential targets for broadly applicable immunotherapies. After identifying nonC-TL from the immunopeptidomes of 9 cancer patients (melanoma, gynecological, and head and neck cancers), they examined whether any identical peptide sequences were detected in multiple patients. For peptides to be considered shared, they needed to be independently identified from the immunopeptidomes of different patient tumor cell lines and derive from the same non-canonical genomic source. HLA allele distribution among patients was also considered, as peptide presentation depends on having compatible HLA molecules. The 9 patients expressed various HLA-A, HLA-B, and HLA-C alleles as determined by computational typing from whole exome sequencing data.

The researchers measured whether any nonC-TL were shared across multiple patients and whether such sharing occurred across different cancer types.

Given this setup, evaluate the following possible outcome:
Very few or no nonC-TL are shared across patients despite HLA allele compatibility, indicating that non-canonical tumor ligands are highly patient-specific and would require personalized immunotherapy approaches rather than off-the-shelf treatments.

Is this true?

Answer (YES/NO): NO